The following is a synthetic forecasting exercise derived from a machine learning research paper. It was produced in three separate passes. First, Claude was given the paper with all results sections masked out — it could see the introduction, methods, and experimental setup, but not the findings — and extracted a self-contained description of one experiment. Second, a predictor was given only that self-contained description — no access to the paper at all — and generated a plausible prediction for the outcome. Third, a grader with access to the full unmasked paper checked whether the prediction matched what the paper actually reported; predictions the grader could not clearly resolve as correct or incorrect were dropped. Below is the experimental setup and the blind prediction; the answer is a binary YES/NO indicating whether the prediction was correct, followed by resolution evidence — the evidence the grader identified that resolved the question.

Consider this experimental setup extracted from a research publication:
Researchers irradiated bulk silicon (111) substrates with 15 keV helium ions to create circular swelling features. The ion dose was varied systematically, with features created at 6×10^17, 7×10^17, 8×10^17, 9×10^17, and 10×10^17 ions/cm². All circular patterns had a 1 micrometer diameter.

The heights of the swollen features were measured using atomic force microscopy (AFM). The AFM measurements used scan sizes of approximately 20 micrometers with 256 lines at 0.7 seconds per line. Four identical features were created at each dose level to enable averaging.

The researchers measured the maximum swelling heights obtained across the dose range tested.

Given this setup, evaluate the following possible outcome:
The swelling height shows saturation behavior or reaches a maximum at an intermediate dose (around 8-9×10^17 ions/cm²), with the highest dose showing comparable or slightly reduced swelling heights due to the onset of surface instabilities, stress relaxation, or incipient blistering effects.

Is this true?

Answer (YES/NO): NO